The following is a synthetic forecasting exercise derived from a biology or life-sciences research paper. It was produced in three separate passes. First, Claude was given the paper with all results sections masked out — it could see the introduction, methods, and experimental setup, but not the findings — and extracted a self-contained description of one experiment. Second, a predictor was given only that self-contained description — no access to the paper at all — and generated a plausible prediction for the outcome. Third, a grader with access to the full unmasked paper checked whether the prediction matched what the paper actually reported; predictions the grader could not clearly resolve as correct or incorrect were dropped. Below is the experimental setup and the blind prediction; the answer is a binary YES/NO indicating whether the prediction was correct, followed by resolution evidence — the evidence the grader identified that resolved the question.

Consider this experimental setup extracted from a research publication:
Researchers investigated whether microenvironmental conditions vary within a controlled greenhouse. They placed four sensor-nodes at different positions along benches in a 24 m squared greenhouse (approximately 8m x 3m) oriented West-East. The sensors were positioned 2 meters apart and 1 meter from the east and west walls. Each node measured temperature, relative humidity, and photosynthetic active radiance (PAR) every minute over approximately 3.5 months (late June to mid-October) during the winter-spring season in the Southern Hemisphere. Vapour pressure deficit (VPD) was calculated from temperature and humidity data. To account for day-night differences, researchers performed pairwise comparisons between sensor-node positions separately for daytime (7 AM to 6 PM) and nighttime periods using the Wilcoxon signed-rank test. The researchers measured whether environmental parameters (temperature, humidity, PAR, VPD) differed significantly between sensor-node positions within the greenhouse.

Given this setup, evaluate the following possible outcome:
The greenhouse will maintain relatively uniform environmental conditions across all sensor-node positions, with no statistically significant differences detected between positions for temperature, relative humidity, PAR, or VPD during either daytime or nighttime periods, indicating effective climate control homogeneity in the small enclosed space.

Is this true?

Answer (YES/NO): NO